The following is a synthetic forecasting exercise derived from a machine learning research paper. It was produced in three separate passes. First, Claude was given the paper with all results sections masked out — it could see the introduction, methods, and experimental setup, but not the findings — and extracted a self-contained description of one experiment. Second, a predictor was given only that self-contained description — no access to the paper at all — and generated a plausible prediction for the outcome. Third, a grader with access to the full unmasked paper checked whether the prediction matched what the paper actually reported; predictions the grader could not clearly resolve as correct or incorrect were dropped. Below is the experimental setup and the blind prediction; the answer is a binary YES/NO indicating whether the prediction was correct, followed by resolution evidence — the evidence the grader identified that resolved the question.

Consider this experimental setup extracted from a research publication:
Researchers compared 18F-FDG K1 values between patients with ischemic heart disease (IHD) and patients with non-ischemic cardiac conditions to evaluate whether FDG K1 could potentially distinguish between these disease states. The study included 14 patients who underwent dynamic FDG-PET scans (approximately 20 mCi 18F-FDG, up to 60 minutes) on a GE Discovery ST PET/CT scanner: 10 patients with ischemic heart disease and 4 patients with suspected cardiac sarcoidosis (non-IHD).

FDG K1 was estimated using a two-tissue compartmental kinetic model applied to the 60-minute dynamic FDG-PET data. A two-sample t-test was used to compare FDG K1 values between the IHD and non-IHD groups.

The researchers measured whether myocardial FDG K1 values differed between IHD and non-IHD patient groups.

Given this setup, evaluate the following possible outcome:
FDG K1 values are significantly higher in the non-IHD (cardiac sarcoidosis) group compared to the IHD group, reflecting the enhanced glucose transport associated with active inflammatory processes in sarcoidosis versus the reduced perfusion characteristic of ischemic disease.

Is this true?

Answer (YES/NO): NO